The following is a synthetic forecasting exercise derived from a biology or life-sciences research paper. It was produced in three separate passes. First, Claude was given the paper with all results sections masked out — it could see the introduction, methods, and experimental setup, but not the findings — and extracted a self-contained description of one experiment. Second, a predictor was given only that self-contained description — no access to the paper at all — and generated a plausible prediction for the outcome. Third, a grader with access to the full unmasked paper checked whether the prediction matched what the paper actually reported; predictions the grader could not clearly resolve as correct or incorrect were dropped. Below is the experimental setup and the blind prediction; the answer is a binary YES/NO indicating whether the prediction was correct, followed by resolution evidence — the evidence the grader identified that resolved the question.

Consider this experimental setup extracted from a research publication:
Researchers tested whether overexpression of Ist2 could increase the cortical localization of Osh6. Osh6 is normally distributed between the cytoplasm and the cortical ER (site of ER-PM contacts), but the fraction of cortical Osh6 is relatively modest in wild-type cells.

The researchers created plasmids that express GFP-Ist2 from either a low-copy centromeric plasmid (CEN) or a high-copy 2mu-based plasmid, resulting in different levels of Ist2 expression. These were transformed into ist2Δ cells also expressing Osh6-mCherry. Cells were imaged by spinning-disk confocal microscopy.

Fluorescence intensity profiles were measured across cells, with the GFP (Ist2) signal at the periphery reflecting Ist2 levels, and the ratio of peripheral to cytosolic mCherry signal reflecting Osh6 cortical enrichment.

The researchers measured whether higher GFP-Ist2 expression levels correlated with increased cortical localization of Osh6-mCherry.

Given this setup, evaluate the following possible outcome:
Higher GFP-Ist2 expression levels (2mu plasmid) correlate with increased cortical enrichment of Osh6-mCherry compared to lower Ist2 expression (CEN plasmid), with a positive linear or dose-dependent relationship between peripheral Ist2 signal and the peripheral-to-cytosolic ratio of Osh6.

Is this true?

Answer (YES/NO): YES